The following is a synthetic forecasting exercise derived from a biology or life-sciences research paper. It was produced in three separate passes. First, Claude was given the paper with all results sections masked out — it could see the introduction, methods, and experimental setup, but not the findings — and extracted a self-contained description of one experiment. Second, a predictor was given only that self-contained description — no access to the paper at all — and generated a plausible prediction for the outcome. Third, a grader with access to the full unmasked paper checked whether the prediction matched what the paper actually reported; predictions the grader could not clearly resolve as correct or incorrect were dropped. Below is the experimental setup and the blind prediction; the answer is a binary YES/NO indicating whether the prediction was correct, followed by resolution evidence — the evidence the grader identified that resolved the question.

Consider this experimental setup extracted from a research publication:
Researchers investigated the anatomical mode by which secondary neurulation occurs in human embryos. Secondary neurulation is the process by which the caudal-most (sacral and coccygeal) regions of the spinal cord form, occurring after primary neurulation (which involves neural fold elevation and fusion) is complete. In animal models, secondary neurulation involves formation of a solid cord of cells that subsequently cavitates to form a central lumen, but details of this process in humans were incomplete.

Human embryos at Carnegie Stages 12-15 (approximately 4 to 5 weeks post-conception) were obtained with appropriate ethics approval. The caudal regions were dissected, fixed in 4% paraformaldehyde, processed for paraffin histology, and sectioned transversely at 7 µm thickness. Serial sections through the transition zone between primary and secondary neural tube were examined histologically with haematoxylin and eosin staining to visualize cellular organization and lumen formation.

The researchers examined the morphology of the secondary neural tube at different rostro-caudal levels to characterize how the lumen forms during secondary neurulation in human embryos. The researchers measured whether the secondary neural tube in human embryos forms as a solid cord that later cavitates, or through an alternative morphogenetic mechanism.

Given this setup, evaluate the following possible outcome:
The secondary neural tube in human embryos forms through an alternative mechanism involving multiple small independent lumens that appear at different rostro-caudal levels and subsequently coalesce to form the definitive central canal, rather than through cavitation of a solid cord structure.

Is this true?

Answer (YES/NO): NO